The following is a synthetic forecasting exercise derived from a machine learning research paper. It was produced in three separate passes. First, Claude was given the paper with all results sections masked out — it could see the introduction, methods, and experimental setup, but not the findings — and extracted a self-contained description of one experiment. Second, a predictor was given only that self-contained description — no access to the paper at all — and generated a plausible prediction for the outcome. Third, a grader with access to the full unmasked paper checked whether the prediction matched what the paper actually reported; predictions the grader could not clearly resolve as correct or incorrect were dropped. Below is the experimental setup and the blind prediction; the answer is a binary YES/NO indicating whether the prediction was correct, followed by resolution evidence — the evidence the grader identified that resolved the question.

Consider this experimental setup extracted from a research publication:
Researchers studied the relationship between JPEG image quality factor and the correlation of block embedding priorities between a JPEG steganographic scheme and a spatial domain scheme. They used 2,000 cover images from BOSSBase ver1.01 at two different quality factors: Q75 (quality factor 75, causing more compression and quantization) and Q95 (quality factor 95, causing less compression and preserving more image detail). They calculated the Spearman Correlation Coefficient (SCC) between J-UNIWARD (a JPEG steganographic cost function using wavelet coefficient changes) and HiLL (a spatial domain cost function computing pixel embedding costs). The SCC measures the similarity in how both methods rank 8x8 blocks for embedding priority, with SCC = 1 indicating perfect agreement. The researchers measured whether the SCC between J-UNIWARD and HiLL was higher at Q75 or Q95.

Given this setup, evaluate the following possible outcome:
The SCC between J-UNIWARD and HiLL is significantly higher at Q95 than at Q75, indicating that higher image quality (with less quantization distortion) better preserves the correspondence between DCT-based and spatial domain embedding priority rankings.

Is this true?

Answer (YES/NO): NO